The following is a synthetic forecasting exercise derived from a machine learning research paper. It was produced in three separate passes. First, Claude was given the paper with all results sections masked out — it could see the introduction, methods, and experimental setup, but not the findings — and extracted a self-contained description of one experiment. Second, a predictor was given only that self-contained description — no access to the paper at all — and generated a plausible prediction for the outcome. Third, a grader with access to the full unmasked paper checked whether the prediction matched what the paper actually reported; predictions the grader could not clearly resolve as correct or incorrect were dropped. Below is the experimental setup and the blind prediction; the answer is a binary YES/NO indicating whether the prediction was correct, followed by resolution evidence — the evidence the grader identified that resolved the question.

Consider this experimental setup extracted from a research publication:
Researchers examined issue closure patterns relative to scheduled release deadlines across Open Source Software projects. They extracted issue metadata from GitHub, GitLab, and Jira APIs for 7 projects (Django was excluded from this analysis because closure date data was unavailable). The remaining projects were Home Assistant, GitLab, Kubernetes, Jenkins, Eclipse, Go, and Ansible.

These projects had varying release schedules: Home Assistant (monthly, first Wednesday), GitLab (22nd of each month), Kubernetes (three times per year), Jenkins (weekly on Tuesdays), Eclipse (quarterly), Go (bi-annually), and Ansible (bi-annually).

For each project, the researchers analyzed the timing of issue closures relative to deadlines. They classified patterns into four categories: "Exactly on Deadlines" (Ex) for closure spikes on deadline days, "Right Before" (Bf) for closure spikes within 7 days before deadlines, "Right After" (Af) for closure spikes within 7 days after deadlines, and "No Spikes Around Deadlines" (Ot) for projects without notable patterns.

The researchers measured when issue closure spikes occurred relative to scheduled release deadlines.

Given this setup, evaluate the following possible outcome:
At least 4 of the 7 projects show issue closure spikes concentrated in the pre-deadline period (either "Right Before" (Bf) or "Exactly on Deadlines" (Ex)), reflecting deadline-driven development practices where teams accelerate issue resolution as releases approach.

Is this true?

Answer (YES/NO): NO